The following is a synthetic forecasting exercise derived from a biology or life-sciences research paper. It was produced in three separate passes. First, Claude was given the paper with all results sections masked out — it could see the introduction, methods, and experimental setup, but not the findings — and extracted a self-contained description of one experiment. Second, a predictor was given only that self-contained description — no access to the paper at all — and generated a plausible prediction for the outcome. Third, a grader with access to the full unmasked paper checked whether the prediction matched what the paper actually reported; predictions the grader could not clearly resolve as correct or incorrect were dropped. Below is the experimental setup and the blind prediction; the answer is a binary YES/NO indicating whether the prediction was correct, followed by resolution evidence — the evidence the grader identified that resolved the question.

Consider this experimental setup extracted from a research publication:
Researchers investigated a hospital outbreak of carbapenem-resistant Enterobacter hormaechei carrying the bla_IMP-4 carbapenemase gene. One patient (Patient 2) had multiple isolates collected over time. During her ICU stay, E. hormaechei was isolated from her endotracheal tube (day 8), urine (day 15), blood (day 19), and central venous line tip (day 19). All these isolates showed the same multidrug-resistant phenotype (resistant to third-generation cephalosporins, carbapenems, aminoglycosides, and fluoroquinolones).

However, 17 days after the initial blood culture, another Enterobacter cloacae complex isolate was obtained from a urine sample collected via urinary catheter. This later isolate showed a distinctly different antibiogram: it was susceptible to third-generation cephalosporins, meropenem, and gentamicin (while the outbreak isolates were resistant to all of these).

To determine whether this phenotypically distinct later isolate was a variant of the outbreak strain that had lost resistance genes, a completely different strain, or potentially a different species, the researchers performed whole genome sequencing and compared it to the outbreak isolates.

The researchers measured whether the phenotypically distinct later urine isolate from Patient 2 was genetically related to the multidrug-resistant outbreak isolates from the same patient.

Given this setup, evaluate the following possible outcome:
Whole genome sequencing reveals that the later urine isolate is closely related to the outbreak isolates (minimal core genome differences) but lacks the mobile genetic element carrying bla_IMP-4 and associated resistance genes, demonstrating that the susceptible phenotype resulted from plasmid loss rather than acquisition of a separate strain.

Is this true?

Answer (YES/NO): NO